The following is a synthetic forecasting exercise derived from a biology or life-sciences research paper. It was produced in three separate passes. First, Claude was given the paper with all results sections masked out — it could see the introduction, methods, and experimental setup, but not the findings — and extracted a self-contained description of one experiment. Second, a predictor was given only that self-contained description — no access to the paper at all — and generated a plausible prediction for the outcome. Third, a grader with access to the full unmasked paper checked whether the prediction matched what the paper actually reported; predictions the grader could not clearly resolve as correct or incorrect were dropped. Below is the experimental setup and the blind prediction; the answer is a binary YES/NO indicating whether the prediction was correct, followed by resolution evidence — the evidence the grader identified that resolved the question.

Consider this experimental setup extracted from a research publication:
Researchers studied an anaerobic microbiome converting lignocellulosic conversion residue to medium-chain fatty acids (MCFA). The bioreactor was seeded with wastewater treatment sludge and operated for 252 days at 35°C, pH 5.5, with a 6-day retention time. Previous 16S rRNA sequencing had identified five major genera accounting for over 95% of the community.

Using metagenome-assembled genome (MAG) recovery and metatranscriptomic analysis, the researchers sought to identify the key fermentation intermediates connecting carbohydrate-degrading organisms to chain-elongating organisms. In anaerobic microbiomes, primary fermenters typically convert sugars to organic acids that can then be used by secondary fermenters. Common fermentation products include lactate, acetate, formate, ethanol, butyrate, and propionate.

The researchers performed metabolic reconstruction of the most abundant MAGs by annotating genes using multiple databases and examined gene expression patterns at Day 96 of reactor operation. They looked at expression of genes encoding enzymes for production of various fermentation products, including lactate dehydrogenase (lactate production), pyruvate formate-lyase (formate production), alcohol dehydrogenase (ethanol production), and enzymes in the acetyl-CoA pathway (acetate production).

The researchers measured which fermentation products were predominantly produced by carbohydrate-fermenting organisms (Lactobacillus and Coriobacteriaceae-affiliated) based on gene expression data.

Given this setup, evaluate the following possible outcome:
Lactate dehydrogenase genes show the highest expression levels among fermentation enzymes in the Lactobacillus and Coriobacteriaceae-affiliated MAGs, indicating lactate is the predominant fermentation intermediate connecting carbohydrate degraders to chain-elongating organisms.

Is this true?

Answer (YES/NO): NO